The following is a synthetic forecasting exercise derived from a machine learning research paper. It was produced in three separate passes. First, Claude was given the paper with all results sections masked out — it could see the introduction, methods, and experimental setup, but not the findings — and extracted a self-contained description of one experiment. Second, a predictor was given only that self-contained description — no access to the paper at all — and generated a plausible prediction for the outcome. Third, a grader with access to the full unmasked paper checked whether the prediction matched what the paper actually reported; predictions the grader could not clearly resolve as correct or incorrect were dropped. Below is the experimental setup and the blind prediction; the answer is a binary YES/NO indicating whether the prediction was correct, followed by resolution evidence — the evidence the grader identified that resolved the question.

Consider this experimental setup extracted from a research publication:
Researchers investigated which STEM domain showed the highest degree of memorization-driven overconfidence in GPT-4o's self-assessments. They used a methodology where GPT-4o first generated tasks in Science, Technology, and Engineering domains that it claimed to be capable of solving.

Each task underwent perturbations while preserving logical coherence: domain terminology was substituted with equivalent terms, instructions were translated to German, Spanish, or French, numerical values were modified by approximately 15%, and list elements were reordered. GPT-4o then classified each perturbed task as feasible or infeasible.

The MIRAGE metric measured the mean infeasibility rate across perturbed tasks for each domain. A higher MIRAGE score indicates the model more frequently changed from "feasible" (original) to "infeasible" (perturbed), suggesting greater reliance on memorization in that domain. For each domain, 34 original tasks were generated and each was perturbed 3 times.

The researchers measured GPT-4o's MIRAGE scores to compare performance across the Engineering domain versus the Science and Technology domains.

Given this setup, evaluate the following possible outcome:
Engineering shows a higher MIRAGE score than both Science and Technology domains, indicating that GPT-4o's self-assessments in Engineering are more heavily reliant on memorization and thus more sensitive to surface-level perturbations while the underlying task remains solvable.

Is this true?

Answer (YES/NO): NO